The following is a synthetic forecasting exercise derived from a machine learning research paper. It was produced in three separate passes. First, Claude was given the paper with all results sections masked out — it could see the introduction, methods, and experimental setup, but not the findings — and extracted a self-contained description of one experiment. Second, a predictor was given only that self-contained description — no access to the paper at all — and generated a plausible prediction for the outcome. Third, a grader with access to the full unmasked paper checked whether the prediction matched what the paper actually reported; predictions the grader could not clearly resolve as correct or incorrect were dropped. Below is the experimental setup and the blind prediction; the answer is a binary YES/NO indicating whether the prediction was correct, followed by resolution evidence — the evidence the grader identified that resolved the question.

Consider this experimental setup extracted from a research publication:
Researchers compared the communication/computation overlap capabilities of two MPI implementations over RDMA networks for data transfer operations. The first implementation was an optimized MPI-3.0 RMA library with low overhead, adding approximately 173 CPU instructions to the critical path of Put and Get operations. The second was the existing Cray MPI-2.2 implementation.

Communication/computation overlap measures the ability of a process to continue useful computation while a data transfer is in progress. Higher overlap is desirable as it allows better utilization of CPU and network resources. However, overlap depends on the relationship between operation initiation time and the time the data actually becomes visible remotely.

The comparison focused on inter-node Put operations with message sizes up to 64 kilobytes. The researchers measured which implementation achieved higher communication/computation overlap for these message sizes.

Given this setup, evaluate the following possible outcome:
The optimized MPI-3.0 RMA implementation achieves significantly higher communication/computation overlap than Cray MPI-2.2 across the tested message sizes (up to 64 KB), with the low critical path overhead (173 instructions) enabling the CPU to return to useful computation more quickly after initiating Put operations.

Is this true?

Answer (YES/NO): NO